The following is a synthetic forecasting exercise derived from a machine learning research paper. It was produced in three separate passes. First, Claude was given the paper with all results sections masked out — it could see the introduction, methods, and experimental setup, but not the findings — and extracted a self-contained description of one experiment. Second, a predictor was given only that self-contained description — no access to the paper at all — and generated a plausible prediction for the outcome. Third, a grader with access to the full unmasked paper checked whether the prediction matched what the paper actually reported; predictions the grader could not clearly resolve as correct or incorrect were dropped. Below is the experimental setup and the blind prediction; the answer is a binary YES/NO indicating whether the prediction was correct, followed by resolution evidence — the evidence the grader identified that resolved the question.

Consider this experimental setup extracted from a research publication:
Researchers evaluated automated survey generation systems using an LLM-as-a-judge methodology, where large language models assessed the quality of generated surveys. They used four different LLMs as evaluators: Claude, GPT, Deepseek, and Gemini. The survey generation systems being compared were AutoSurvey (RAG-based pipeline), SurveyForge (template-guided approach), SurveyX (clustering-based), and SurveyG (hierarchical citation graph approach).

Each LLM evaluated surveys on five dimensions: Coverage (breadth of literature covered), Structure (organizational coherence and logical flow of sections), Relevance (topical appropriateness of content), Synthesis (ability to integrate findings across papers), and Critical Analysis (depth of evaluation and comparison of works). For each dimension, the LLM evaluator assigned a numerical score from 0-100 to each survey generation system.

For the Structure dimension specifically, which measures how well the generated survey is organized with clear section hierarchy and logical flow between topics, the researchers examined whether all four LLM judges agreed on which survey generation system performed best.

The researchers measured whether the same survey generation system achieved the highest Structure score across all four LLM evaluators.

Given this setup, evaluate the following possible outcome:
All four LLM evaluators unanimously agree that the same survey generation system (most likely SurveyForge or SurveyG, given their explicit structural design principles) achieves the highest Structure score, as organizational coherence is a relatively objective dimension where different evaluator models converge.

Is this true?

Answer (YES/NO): NO